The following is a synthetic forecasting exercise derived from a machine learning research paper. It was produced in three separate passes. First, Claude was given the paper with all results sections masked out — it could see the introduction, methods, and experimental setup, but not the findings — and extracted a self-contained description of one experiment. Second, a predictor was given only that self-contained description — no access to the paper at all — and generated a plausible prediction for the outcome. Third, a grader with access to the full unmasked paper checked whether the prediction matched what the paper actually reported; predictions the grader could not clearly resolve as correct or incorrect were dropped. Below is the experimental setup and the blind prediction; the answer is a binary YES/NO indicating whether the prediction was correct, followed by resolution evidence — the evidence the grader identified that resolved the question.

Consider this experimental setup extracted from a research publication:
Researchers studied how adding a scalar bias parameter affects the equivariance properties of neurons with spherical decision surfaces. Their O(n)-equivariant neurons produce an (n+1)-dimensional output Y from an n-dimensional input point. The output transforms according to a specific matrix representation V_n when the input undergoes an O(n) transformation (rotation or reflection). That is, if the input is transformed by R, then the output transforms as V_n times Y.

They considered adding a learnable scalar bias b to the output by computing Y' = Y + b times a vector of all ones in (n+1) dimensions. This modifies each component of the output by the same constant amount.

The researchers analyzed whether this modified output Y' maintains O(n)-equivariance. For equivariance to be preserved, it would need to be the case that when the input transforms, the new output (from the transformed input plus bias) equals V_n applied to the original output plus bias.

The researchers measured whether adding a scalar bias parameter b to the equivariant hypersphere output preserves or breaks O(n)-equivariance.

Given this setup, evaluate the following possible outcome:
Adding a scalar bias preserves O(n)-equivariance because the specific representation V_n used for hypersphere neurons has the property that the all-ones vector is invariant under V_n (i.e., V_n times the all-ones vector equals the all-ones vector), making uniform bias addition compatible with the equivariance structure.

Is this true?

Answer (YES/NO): YES